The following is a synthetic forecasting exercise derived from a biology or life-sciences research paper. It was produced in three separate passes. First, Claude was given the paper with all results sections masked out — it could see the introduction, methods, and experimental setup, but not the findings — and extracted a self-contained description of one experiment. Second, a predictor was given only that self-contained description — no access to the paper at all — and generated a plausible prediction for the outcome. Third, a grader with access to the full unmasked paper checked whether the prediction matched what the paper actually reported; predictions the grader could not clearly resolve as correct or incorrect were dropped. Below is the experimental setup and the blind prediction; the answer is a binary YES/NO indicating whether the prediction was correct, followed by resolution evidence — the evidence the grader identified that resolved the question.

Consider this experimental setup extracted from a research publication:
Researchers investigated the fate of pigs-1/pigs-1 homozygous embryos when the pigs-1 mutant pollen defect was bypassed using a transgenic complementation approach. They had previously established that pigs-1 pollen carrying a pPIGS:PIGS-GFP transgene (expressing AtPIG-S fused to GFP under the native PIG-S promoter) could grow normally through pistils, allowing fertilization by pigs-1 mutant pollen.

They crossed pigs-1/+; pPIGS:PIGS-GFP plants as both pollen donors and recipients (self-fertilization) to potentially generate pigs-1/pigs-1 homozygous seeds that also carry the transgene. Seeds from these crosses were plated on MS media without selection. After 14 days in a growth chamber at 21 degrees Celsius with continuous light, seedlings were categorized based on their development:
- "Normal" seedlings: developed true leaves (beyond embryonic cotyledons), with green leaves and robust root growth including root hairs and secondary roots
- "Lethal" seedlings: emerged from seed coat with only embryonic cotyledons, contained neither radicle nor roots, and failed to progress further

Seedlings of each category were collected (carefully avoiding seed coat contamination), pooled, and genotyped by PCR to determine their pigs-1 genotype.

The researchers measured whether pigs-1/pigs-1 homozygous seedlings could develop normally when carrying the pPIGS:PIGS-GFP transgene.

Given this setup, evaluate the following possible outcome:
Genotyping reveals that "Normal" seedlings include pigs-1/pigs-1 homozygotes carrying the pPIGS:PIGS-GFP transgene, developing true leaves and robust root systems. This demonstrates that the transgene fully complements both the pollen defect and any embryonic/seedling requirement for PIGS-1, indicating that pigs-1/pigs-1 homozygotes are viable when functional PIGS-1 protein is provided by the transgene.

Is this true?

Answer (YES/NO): NO